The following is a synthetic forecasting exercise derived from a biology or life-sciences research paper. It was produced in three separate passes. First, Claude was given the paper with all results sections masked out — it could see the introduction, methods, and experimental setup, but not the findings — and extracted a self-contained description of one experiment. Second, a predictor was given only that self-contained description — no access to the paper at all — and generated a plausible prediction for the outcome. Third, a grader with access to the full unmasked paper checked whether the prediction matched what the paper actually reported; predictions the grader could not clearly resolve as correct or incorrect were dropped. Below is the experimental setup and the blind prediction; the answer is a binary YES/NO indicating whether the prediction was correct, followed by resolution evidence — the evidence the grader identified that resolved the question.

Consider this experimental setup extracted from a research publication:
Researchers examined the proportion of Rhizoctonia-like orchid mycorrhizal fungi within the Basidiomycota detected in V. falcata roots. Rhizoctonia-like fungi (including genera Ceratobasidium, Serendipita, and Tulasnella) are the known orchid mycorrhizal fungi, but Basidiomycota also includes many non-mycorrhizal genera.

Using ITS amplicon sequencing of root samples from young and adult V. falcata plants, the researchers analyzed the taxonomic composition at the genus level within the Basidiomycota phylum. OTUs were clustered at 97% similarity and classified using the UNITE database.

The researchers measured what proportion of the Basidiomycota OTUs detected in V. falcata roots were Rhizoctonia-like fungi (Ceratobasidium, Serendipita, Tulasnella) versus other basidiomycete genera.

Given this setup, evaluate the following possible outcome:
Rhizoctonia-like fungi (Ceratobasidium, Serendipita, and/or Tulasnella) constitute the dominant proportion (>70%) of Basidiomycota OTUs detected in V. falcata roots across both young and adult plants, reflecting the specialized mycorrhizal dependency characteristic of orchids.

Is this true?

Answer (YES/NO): NO